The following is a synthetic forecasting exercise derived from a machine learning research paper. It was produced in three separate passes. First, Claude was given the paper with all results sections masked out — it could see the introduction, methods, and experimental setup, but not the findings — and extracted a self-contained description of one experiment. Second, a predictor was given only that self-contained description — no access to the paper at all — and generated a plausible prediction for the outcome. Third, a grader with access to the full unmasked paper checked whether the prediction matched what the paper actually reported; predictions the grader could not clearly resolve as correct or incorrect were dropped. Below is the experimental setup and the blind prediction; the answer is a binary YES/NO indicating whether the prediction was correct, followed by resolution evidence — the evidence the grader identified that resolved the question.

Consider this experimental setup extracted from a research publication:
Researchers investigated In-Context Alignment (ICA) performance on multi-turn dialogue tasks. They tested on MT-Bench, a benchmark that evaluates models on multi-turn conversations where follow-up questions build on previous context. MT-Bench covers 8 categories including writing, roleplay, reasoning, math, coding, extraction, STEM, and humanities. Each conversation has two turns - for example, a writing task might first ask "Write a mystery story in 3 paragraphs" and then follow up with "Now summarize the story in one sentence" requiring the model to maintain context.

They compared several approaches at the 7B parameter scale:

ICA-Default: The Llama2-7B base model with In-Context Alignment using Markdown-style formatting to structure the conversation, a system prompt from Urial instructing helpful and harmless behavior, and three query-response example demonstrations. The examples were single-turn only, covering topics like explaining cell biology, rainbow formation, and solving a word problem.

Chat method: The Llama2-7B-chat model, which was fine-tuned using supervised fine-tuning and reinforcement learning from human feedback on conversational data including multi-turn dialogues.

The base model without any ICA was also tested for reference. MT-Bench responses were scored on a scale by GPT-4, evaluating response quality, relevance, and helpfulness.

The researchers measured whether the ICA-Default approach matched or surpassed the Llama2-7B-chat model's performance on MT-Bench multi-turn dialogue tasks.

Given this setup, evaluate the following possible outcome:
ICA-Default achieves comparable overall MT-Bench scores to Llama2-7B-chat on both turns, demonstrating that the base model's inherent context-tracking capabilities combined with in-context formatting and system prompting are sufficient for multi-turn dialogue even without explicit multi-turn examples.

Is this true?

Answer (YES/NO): NO